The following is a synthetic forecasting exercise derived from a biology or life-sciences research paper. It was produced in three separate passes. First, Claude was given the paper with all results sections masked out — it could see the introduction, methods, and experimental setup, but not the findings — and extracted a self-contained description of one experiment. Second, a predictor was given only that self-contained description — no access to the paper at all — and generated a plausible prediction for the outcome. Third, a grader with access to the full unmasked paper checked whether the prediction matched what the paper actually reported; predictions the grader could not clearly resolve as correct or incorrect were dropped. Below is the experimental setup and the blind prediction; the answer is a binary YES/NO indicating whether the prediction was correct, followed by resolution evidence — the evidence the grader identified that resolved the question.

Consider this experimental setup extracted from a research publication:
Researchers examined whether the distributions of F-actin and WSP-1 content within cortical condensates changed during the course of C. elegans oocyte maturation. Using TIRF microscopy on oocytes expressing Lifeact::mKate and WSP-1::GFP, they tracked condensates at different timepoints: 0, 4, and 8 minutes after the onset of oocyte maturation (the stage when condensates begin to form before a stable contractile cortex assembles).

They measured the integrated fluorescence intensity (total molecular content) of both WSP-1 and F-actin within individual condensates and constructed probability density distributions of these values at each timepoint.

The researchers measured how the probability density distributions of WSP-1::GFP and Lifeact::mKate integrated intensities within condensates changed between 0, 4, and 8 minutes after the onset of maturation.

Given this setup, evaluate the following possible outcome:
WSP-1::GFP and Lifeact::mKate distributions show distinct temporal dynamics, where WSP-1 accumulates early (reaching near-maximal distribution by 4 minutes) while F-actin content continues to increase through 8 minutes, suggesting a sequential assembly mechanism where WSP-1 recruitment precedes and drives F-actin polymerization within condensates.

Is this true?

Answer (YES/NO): NO